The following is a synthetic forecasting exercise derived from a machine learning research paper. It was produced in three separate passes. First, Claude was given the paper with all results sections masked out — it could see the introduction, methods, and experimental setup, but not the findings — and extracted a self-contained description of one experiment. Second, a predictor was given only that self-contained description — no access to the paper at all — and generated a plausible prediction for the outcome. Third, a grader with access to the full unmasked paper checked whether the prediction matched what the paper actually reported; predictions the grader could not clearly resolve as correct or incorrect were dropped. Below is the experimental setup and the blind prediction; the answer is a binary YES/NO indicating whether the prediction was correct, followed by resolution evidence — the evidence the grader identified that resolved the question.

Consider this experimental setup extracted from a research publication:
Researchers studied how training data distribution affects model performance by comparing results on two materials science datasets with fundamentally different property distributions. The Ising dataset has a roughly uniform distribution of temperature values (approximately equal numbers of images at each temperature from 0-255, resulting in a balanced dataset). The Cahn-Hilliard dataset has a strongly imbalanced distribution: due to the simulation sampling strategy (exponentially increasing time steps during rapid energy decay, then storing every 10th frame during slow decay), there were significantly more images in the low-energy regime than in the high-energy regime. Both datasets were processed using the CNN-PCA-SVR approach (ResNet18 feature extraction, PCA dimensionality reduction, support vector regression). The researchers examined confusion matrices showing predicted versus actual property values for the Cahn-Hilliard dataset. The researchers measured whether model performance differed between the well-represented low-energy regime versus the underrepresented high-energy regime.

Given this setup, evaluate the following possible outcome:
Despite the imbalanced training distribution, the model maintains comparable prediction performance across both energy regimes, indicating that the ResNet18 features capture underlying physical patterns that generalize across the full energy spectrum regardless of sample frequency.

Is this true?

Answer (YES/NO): NO